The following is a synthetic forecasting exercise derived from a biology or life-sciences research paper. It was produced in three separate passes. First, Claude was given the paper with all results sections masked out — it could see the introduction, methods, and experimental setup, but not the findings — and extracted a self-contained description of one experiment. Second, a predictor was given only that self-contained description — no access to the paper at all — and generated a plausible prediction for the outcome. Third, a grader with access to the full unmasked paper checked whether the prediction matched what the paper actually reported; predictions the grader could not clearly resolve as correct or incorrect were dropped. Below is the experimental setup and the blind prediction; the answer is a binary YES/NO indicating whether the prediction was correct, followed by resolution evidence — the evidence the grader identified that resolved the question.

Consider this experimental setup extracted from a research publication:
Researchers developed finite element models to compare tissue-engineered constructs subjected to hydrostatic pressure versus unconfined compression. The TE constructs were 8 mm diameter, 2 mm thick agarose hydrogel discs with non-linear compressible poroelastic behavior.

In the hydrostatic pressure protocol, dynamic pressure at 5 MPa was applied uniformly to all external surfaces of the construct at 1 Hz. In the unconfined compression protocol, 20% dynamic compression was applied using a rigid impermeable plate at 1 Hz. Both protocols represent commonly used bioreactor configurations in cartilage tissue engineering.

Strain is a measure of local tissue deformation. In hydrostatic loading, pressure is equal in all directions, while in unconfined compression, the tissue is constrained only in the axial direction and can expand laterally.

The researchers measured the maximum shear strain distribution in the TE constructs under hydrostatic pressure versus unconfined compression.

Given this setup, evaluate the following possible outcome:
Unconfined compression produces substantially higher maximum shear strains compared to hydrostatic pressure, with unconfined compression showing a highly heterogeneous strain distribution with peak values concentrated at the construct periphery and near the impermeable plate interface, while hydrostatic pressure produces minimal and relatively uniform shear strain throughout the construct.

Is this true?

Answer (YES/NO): NO